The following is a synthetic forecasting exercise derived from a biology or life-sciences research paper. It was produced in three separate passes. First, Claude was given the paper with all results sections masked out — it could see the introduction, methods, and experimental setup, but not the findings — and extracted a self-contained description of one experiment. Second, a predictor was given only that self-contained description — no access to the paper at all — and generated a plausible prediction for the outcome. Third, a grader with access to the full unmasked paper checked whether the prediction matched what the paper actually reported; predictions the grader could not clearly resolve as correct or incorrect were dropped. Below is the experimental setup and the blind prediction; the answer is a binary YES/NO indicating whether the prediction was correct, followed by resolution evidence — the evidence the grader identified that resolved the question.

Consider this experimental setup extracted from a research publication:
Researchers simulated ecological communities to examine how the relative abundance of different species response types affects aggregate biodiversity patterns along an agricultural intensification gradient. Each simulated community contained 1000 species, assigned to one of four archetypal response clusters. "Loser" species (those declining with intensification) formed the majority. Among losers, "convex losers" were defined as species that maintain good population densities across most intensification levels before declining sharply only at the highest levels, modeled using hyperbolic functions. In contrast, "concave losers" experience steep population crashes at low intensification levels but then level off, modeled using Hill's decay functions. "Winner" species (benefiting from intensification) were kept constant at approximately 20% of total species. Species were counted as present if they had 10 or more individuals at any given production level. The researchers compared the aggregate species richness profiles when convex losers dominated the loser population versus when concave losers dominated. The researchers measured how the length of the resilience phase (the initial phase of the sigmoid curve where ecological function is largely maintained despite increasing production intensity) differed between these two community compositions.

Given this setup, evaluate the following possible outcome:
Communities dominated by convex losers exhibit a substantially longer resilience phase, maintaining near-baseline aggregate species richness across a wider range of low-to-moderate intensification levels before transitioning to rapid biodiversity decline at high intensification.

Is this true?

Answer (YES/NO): YES